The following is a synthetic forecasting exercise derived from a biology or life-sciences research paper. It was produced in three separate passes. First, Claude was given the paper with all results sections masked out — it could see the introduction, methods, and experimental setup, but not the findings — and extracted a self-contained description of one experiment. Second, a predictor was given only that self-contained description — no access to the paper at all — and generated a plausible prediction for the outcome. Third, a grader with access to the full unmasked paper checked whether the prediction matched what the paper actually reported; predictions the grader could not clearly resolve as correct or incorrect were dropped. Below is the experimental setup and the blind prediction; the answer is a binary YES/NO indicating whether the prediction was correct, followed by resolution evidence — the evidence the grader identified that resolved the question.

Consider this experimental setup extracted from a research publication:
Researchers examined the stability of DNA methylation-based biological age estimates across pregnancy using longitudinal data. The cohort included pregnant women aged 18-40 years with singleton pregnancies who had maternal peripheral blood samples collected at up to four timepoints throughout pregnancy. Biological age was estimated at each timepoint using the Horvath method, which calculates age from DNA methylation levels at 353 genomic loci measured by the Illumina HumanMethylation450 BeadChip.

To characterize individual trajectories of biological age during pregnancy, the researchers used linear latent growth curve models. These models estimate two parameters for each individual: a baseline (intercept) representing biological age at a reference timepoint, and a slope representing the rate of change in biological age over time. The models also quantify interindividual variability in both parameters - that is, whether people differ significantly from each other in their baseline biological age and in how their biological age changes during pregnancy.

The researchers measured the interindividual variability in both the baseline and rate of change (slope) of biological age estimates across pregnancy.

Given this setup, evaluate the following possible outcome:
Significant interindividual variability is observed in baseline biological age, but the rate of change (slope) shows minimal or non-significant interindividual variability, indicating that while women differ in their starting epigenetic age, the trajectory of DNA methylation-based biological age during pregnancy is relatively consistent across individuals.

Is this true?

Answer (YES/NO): YES